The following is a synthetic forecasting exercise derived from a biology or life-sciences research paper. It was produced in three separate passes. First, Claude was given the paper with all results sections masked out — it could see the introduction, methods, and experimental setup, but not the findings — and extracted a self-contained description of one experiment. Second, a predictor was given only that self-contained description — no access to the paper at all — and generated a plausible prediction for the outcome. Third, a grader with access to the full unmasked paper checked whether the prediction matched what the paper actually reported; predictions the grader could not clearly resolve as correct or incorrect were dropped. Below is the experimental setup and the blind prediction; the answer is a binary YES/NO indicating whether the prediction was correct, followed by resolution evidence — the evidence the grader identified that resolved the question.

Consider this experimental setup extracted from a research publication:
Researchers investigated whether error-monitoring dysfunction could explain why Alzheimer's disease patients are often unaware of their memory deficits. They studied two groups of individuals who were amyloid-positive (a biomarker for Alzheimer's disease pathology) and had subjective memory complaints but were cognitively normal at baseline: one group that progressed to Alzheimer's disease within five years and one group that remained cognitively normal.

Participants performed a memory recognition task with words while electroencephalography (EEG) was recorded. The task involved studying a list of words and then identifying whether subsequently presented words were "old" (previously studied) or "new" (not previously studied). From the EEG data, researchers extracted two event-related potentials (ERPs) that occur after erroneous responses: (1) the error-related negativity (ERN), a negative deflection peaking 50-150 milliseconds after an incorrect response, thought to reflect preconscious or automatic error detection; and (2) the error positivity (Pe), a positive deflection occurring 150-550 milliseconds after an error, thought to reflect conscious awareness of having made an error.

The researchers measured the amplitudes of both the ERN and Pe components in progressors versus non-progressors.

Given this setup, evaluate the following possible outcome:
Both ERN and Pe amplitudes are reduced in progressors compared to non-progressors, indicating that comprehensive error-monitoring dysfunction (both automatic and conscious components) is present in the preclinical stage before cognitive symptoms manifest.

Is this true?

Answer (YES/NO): NO